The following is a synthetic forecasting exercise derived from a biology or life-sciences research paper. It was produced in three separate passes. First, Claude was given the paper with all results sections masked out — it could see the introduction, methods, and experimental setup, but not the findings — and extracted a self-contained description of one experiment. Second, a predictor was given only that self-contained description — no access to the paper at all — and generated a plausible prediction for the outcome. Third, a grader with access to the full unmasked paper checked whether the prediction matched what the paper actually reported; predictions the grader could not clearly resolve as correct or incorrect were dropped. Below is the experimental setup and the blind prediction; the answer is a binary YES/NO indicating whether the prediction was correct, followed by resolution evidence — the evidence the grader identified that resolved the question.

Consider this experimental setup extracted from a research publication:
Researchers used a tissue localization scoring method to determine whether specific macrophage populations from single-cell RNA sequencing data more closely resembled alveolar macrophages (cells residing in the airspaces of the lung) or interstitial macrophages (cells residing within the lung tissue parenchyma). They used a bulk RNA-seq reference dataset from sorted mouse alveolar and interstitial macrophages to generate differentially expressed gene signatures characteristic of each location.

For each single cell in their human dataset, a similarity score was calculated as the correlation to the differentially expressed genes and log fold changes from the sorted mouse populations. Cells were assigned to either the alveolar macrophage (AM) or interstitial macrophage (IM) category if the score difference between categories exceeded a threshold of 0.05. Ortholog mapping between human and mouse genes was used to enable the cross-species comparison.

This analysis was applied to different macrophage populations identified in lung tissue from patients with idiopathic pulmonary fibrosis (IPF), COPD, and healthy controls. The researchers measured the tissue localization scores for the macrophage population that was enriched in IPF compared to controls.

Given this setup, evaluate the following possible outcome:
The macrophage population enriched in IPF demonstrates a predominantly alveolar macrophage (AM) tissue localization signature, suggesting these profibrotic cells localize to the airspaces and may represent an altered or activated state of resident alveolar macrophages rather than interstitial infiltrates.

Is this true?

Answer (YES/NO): NO